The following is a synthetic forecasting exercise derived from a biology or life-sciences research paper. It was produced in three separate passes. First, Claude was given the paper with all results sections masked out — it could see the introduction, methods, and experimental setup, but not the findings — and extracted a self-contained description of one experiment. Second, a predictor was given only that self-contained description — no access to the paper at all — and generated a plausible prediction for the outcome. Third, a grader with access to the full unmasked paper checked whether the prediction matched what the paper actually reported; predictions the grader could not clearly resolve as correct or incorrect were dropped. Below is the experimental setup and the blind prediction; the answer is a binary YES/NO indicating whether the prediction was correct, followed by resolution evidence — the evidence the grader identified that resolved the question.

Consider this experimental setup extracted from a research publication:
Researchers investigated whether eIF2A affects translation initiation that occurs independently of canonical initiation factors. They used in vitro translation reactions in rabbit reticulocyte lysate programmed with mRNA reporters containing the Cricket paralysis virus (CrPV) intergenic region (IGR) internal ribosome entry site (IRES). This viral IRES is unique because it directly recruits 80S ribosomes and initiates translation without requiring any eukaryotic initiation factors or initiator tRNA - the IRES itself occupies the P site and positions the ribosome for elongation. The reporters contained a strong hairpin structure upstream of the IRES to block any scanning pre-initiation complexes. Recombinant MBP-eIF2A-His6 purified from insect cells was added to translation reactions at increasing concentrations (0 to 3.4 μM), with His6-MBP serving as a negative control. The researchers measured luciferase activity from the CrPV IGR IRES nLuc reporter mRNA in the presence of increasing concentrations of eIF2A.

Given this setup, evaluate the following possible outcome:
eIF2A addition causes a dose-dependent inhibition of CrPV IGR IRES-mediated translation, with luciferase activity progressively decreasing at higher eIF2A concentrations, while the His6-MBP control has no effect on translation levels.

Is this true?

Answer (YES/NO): YES